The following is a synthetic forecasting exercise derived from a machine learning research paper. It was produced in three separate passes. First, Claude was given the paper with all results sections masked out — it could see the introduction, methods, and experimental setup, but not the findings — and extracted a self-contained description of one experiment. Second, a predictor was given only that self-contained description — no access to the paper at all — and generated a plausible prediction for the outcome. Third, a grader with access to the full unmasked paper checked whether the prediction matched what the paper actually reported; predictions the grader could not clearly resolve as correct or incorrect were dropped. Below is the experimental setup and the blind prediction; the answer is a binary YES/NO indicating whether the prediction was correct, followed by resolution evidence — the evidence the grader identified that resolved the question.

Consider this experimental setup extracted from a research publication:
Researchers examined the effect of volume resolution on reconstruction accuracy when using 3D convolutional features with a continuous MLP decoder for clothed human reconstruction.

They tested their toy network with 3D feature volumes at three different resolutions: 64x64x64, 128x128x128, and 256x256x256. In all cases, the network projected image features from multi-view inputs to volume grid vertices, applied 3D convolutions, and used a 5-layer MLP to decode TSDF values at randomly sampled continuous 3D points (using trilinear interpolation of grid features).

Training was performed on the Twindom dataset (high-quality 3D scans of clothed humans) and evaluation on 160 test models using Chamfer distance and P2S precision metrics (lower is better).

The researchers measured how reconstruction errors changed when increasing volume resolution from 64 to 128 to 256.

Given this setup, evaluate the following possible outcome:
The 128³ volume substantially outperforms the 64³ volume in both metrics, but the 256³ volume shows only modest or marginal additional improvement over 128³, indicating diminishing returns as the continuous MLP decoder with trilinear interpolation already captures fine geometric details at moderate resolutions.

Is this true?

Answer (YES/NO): NO